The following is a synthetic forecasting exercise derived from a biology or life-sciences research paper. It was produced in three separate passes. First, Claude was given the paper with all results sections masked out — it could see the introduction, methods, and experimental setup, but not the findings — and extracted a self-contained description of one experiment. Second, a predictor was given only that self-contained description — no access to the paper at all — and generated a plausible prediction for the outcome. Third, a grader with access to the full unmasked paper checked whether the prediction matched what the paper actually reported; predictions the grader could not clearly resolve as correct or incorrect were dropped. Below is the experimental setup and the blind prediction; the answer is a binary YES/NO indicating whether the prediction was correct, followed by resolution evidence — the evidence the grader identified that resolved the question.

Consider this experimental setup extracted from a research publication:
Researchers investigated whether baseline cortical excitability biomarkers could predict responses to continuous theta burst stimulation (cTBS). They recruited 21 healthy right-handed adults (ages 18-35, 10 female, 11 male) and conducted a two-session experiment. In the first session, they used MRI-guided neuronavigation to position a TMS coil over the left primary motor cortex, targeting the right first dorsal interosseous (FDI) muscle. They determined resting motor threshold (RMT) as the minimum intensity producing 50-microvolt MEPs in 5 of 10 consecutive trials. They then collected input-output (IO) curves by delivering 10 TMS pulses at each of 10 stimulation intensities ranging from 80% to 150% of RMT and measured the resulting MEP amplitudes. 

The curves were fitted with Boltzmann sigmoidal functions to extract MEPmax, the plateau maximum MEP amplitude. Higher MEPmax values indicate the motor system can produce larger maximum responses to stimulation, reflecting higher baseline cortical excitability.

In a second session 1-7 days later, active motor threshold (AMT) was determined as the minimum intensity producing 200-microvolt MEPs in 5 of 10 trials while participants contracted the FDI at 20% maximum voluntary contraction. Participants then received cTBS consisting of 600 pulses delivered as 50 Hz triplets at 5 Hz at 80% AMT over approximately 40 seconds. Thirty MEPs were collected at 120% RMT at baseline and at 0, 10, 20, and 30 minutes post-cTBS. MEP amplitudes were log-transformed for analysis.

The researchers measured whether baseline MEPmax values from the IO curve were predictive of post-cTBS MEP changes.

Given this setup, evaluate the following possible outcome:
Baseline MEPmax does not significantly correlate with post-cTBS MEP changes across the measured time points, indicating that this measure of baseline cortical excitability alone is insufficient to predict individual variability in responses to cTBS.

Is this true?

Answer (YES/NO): NO